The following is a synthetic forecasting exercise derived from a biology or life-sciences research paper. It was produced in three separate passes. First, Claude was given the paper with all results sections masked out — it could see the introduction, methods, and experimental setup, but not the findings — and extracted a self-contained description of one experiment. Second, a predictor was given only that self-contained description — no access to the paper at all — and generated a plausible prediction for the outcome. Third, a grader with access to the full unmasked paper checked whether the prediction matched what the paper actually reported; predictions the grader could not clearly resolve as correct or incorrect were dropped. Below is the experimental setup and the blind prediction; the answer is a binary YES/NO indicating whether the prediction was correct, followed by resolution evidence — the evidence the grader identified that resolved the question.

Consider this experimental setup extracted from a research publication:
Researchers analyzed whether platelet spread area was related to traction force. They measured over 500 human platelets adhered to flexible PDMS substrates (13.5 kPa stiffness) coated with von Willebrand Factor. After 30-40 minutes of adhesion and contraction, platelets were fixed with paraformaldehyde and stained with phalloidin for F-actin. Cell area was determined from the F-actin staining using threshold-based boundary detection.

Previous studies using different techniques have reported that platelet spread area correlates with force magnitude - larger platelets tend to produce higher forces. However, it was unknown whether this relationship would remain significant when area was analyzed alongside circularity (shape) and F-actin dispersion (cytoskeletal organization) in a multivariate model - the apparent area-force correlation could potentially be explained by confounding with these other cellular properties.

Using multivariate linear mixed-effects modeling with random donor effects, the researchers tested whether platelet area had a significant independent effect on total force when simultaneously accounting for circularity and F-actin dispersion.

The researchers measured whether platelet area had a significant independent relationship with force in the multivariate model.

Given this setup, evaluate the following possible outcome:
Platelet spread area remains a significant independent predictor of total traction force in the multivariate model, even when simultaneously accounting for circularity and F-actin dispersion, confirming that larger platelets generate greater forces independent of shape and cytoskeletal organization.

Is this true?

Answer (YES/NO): YES